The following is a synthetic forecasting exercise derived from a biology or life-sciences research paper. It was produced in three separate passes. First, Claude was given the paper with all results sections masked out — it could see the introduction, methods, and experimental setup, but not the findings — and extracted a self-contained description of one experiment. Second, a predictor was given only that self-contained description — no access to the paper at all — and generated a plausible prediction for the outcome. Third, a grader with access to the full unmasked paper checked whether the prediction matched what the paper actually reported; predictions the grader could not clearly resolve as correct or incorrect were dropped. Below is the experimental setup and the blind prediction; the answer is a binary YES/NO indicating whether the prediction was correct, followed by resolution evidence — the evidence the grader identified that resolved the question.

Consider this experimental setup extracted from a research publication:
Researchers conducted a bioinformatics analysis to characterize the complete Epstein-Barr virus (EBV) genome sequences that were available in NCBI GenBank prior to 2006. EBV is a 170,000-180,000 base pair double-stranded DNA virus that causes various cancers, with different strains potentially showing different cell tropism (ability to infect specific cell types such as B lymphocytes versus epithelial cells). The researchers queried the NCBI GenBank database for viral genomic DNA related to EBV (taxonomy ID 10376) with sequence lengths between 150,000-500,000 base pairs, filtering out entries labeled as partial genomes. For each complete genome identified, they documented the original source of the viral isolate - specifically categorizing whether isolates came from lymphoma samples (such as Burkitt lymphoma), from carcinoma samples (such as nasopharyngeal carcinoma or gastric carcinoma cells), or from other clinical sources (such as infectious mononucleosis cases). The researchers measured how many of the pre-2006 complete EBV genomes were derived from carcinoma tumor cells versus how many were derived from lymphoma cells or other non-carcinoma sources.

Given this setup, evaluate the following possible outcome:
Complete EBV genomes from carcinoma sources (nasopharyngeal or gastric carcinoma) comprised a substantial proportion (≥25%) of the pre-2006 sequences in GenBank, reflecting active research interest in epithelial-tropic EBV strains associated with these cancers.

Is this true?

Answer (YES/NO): NO